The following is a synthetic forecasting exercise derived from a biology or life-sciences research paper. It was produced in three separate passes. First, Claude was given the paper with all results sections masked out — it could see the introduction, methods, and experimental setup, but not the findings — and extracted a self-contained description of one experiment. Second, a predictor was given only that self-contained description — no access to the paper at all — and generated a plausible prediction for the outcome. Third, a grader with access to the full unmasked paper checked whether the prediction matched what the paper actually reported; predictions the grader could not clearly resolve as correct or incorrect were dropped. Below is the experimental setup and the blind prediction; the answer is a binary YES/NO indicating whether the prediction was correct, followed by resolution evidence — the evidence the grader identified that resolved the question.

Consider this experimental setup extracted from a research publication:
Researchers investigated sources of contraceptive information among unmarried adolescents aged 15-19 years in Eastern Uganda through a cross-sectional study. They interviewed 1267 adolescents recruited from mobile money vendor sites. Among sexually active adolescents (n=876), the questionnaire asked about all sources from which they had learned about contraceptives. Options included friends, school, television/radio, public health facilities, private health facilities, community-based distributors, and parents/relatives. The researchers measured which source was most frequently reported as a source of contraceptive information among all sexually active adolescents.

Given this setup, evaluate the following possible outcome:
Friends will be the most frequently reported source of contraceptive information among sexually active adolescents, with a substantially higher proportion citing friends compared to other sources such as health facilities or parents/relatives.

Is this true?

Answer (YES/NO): YES